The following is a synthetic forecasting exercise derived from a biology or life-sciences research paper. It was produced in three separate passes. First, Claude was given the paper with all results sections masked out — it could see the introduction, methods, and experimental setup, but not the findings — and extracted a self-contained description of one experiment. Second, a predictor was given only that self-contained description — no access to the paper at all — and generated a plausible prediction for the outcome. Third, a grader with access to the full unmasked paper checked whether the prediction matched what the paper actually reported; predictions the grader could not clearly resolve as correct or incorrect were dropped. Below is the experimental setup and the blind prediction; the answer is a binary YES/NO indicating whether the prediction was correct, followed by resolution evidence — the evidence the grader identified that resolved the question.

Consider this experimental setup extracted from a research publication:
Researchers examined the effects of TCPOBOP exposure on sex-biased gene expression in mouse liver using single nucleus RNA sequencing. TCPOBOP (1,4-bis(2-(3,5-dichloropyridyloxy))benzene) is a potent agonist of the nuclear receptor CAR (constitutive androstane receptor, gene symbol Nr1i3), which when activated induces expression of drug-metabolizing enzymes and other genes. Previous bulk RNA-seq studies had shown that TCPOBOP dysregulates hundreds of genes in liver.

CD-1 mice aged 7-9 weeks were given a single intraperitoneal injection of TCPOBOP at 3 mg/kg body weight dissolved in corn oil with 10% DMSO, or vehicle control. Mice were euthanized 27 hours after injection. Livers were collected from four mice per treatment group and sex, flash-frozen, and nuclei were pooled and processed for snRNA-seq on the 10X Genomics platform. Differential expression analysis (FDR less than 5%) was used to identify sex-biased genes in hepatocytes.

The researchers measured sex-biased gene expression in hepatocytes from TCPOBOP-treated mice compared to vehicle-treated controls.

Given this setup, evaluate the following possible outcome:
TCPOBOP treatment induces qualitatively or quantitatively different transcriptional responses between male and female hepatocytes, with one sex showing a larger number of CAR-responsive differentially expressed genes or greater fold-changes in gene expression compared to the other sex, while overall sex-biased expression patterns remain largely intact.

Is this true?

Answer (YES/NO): NO